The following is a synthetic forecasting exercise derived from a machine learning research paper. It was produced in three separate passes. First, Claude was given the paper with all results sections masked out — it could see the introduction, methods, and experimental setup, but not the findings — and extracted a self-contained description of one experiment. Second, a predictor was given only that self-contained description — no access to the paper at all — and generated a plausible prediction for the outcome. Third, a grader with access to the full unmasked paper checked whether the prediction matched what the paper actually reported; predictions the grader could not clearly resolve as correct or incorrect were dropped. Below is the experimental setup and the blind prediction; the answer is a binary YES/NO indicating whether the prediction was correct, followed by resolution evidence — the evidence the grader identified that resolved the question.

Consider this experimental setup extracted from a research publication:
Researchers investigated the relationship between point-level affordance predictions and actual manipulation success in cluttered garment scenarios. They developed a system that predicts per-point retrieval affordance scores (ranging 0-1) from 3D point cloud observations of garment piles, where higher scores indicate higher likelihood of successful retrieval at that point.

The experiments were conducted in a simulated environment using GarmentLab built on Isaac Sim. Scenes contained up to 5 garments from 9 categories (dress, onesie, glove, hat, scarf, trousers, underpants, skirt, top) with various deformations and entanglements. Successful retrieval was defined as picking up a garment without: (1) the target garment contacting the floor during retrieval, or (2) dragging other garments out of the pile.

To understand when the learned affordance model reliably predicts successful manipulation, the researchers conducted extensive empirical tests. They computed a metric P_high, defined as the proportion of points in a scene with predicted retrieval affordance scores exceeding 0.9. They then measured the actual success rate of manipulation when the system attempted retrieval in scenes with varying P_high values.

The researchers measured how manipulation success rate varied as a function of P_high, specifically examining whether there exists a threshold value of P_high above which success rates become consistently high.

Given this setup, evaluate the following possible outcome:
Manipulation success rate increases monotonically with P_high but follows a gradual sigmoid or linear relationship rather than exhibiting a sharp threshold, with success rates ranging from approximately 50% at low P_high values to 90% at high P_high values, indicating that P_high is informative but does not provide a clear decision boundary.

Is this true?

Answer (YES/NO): NO